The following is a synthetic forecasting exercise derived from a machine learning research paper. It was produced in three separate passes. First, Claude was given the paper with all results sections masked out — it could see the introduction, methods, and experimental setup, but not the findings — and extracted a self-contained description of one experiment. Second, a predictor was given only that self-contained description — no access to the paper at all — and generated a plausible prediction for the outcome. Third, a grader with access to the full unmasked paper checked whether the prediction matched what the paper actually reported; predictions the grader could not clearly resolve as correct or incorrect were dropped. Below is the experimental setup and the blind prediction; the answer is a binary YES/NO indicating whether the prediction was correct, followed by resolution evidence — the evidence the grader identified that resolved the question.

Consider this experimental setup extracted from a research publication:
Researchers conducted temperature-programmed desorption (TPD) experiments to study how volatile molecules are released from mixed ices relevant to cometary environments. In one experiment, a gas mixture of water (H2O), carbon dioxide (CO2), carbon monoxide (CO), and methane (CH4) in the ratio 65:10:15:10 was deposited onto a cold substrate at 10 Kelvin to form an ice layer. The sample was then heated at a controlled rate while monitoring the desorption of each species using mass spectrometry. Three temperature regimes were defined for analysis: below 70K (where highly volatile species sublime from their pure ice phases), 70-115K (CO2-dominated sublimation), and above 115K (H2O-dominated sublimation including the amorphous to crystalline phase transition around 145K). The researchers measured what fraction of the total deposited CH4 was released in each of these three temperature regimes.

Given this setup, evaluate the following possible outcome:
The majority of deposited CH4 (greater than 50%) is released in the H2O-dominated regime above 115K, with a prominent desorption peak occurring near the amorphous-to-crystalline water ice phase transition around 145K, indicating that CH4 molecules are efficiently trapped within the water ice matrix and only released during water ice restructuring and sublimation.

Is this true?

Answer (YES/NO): NO